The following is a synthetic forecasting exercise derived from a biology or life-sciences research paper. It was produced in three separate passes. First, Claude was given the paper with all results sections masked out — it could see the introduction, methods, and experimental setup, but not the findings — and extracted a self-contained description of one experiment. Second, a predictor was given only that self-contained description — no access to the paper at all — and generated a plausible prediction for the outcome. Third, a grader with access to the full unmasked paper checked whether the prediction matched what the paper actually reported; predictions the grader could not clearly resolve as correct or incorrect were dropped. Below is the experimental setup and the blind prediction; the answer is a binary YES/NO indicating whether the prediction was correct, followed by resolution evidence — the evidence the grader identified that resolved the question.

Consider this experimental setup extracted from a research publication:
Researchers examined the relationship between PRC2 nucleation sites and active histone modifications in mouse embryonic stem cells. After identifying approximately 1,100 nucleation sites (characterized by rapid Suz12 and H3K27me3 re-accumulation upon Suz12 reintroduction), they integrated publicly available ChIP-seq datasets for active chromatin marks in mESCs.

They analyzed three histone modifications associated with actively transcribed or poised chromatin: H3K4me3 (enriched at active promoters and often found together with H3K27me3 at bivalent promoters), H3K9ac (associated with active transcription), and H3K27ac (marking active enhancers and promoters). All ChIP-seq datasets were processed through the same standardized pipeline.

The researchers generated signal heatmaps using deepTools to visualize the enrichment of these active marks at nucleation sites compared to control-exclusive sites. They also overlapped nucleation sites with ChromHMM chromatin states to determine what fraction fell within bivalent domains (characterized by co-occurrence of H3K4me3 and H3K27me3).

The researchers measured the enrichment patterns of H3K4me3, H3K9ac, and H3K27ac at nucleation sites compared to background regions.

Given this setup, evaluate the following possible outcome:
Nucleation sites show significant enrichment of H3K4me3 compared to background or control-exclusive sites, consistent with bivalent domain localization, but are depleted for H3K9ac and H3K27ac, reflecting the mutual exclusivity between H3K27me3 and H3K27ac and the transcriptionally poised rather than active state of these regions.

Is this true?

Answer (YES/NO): NO